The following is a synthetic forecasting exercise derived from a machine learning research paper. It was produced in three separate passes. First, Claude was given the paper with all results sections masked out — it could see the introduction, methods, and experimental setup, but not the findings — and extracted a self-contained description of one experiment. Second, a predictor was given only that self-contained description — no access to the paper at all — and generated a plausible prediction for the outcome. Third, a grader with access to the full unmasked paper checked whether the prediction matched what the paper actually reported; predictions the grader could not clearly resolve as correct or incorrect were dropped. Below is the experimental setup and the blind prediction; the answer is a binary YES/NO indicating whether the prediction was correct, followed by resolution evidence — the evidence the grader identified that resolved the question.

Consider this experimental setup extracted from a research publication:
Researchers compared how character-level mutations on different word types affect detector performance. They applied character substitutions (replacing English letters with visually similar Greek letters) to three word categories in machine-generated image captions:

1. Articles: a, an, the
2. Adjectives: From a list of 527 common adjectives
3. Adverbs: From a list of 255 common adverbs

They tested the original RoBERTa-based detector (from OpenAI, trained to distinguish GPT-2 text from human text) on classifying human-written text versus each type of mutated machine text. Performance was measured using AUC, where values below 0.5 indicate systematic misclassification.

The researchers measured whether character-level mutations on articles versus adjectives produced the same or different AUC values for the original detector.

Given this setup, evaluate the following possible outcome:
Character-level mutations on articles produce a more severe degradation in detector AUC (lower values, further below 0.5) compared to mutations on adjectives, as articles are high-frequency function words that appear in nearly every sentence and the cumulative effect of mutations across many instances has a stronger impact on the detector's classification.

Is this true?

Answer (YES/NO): NO